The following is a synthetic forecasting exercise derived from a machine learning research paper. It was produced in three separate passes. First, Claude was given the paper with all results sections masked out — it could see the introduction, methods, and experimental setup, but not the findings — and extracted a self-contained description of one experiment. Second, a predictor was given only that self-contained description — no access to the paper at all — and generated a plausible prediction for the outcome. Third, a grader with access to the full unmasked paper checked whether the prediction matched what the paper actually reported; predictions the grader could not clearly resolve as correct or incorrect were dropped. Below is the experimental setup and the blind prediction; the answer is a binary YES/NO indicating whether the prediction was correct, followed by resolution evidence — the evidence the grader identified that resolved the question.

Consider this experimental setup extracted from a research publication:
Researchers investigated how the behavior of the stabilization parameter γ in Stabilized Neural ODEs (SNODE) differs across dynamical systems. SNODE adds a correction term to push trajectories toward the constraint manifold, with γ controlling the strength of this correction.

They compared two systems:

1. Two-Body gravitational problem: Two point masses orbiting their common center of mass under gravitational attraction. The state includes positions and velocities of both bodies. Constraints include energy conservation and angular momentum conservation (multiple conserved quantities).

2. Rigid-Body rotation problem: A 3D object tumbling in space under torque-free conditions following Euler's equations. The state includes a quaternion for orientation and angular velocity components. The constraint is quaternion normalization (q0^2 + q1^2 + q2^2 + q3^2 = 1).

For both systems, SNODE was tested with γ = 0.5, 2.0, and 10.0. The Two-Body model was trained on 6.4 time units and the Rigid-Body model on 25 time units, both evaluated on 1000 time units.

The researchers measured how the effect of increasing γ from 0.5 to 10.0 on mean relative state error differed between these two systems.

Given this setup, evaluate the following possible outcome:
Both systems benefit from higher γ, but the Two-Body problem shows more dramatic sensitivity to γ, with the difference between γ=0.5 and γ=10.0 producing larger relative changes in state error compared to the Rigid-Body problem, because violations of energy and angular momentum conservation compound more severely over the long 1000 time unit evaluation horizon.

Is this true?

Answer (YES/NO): NO